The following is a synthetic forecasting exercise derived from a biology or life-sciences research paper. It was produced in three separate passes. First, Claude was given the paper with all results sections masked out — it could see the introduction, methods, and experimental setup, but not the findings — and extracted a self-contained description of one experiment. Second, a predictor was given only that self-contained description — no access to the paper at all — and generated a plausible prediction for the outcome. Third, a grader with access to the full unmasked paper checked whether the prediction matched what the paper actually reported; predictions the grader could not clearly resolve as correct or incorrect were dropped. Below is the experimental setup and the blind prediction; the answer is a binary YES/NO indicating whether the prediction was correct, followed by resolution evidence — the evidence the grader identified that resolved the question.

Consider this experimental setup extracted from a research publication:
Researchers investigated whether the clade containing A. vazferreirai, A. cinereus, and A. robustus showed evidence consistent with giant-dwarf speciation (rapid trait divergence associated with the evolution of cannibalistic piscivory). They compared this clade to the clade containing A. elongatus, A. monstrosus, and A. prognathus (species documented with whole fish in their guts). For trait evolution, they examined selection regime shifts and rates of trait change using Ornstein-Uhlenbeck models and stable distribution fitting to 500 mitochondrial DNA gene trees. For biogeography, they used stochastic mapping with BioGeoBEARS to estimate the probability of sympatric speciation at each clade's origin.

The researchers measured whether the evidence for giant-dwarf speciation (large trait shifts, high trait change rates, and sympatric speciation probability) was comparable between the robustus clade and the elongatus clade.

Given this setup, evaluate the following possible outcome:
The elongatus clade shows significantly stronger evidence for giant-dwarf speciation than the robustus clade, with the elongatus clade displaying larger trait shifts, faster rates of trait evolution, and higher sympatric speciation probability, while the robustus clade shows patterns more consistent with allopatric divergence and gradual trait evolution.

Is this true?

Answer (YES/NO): YES